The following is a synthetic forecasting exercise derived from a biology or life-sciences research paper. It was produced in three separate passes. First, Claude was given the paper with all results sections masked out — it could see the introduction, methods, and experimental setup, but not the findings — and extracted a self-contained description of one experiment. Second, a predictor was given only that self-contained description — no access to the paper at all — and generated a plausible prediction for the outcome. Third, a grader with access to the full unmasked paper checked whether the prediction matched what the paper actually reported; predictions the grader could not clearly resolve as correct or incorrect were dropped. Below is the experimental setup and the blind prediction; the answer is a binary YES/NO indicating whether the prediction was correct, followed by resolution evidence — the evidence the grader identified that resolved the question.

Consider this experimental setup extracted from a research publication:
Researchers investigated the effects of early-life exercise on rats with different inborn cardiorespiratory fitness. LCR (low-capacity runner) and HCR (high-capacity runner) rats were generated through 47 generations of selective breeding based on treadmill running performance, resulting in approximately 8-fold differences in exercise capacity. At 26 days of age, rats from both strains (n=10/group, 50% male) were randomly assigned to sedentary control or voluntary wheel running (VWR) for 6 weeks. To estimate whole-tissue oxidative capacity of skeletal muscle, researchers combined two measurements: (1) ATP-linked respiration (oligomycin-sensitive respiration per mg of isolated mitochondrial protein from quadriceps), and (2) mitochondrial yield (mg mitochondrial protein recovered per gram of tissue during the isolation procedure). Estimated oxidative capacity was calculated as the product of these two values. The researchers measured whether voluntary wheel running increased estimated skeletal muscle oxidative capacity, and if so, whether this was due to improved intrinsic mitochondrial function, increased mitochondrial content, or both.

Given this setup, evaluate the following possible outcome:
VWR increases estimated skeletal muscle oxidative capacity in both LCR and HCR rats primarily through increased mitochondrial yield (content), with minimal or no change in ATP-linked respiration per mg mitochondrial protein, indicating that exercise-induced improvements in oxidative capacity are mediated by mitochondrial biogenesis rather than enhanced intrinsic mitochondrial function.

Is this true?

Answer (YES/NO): YES